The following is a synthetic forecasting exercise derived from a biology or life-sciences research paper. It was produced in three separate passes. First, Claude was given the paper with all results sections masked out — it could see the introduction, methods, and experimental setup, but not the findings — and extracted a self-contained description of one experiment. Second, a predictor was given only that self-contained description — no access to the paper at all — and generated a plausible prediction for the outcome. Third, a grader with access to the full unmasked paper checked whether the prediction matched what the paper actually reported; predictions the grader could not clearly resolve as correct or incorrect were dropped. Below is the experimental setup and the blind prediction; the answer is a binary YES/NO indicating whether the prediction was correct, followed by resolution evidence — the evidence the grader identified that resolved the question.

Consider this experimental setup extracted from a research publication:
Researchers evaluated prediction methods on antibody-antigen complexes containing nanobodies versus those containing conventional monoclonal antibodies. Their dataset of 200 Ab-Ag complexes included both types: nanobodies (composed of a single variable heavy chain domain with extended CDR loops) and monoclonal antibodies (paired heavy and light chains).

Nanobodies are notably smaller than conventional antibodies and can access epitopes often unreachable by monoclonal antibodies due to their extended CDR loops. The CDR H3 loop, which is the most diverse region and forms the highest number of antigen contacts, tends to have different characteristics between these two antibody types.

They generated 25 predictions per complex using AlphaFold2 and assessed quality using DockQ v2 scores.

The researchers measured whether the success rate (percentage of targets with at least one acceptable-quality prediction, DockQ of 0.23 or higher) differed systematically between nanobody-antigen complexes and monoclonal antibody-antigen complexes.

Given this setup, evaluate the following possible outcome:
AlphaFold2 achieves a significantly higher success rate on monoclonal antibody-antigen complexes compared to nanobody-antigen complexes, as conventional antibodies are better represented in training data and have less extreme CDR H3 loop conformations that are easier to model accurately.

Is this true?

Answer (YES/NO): NO